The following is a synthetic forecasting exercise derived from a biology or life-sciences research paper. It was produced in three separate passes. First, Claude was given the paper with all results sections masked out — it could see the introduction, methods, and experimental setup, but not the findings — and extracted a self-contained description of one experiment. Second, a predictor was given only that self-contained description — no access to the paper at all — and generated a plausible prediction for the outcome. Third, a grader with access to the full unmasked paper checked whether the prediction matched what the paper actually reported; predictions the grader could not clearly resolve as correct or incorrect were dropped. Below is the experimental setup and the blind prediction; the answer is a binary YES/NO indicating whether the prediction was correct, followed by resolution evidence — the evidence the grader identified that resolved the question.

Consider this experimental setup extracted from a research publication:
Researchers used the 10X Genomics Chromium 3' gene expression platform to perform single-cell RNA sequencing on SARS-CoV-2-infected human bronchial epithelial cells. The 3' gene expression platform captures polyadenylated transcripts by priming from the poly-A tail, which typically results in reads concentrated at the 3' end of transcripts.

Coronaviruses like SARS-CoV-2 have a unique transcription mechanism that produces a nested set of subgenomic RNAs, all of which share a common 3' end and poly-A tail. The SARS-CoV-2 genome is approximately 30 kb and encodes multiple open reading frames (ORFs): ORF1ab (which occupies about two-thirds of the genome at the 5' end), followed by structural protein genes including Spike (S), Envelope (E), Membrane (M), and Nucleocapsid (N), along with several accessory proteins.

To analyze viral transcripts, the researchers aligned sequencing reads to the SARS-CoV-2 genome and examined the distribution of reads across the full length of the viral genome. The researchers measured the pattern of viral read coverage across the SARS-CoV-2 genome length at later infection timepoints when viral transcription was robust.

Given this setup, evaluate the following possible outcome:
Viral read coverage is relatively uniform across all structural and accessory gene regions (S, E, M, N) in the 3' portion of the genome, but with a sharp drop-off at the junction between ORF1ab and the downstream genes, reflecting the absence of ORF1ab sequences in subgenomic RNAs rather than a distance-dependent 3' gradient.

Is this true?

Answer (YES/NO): NO